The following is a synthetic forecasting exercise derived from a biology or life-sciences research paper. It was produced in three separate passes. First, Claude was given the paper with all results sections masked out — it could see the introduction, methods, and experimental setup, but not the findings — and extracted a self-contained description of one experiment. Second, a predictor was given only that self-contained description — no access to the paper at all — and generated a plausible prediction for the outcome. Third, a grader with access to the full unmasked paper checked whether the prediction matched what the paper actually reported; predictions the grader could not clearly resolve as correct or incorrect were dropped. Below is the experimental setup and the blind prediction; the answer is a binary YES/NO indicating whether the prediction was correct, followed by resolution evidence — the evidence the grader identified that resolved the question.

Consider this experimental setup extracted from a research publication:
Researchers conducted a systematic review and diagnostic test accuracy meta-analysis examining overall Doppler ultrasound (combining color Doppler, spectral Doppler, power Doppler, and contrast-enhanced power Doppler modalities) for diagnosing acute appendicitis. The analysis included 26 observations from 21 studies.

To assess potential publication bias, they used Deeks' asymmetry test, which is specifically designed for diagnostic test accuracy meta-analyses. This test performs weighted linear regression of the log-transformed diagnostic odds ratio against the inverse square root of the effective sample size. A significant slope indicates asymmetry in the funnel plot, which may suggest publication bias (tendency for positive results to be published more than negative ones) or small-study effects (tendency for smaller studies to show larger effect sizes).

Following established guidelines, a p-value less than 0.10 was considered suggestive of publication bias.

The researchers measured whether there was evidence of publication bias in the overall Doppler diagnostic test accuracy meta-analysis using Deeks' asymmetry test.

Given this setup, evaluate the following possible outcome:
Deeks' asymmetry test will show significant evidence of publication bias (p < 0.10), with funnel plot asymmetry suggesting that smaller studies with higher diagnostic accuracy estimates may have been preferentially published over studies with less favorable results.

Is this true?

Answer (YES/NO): YES